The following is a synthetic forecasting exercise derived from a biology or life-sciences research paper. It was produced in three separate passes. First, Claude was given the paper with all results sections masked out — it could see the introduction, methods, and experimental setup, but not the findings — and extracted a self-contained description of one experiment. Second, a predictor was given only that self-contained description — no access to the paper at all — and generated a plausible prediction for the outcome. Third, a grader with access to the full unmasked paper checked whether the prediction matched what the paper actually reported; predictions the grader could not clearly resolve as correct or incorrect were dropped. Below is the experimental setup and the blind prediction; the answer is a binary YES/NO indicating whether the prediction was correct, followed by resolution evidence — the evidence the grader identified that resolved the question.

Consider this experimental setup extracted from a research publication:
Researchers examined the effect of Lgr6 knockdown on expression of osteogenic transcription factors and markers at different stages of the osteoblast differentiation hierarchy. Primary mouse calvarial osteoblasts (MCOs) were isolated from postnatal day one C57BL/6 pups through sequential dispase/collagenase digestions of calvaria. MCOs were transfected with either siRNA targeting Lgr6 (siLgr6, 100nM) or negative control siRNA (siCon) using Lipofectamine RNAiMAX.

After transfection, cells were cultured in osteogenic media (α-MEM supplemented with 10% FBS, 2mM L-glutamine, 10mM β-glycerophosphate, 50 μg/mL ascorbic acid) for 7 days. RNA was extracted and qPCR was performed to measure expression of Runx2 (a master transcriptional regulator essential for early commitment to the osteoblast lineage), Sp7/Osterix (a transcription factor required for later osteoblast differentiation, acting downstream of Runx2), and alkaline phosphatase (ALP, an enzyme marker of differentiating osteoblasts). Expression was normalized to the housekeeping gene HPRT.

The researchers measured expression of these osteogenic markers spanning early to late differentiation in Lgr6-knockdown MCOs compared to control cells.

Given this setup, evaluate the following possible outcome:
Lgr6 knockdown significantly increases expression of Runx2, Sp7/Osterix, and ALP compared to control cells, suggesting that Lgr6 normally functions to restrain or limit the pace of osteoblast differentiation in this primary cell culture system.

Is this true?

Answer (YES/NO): NO